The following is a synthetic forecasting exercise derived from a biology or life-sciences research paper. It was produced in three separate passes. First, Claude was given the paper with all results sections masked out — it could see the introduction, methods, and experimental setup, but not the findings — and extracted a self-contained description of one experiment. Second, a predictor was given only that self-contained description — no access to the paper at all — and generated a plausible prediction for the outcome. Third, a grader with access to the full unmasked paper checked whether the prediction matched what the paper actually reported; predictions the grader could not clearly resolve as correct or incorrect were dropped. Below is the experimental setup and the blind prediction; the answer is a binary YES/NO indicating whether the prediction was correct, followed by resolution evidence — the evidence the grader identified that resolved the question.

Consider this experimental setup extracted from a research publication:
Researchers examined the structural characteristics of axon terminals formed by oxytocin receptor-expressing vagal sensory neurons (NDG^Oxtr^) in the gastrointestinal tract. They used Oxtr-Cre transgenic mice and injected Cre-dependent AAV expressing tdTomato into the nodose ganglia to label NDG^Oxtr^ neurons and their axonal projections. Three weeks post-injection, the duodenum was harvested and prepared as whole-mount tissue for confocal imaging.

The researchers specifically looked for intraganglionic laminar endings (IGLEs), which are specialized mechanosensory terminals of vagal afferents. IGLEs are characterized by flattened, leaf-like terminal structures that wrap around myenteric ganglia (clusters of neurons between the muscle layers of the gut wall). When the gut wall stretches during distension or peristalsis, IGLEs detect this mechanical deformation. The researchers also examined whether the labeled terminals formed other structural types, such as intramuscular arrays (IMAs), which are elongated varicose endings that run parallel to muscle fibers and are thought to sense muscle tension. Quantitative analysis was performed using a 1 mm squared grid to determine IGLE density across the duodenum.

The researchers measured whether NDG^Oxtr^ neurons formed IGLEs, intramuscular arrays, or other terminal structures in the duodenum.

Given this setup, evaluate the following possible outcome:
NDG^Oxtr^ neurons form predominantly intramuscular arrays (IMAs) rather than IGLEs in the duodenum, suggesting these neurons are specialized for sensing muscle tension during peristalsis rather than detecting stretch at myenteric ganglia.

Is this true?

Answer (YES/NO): NO